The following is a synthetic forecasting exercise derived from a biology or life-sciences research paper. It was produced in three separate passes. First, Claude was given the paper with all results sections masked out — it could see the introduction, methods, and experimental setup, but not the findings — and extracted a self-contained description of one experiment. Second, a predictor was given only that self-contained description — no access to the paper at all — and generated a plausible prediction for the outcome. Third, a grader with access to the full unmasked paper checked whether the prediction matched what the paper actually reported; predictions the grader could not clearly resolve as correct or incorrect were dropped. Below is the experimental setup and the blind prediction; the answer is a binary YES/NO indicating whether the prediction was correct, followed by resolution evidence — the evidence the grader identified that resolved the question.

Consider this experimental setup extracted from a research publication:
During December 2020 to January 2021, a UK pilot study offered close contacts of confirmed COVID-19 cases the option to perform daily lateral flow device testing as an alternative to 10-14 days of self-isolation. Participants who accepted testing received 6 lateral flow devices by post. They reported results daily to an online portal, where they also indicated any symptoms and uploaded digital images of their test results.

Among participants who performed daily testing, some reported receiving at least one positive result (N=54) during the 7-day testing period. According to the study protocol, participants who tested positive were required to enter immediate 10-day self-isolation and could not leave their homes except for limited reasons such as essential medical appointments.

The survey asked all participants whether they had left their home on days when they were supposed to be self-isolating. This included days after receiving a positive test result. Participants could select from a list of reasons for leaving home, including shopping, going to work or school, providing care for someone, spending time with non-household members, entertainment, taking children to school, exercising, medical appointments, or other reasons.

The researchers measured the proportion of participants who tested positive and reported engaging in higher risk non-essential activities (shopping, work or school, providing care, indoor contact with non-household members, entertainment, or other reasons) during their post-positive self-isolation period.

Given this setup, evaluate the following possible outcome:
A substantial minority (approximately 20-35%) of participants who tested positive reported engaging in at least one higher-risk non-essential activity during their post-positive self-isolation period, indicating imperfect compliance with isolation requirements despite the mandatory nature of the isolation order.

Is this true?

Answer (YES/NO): NO